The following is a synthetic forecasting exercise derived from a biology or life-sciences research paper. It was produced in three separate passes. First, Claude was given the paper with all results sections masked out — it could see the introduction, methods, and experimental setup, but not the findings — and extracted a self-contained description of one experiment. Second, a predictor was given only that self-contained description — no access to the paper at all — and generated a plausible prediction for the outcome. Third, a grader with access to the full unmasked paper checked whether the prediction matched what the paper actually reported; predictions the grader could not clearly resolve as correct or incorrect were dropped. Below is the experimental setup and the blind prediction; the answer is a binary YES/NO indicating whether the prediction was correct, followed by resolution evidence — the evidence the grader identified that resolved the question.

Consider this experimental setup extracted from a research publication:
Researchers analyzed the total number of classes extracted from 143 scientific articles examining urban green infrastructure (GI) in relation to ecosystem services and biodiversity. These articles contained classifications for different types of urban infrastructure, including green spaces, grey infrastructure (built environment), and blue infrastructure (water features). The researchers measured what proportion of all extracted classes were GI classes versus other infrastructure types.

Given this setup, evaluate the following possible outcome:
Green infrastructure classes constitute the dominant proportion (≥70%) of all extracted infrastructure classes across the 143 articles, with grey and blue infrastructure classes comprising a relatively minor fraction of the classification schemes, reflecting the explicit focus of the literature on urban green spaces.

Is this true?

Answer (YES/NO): NO